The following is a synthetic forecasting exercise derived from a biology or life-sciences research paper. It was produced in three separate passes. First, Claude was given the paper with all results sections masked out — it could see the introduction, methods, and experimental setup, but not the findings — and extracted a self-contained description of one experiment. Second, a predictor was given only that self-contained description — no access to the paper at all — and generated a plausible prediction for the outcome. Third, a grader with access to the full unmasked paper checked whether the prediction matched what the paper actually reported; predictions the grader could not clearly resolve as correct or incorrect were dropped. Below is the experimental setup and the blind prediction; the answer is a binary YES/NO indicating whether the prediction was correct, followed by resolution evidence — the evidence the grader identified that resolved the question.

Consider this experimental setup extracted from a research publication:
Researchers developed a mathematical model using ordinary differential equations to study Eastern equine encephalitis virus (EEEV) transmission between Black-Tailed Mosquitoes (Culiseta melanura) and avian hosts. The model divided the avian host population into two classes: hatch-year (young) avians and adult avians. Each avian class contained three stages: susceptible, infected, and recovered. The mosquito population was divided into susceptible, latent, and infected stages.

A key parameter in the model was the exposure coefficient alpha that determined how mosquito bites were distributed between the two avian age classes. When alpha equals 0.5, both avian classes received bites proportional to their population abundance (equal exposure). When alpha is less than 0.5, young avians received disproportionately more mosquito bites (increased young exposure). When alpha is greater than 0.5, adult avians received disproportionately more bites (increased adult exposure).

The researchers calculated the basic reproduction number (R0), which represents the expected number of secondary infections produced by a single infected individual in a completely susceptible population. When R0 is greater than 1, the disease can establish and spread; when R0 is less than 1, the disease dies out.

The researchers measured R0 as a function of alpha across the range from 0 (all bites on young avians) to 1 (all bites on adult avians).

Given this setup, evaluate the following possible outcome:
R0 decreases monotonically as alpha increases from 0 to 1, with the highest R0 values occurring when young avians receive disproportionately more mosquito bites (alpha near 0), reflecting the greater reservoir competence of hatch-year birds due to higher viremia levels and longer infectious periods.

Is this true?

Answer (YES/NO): NO